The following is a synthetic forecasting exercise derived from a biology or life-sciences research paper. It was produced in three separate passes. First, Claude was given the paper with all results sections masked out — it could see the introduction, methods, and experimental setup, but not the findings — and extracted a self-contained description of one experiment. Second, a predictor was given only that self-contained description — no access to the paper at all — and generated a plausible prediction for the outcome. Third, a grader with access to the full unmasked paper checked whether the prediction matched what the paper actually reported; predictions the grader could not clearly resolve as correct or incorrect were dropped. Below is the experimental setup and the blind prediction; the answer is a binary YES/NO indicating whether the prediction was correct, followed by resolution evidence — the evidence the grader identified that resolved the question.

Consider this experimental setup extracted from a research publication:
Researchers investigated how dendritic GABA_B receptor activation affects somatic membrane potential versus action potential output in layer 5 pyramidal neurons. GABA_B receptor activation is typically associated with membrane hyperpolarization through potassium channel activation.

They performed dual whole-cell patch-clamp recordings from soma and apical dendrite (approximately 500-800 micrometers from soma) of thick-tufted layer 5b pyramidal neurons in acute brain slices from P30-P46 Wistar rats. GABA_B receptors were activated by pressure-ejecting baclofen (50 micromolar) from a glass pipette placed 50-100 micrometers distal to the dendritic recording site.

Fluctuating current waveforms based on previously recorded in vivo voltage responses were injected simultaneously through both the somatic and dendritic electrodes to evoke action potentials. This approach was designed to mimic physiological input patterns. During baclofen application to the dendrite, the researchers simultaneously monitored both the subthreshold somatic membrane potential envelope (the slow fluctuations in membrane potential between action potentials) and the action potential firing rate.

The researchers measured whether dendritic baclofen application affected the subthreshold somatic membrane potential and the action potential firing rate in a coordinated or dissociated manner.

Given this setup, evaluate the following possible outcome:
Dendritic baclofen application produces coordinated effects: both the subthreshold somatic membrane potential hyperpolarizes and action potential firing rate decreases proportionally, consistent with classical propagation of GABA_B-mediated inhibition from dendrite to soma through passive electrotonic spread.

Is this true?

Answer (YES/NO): NO